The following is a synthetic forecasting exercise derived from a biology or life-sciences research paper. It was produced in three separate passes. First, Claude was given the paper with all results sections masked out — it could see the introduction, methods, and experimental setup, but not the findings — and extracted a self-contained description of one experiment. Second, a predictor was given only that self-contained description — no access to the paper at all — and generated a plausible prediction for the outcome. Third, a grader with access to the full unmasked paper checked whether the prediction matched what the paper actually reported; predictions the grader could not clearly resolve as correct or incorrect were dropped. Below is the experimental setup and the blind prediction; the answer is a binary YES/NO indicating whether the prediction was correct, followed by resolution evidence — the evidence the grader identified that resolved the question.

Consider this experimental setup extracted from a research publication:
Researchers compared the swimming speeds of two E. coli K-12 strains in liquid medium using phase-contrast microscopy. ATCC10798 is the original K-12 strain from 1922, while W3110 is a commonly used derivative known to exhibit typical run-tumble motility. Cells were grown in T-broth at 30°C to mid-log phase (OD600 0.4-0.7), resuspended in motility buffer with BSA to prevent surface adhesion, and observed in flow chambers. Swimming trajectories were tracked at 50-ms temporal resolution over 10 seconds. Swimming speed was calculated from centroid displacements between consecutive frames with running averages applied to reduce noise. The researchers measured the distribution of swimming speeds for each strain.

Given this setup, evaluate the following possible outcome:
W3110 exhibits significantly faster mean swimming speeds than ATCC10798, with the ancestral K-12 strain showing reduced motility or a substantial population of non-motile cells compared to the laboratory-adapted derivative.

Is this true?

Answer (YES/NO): YES